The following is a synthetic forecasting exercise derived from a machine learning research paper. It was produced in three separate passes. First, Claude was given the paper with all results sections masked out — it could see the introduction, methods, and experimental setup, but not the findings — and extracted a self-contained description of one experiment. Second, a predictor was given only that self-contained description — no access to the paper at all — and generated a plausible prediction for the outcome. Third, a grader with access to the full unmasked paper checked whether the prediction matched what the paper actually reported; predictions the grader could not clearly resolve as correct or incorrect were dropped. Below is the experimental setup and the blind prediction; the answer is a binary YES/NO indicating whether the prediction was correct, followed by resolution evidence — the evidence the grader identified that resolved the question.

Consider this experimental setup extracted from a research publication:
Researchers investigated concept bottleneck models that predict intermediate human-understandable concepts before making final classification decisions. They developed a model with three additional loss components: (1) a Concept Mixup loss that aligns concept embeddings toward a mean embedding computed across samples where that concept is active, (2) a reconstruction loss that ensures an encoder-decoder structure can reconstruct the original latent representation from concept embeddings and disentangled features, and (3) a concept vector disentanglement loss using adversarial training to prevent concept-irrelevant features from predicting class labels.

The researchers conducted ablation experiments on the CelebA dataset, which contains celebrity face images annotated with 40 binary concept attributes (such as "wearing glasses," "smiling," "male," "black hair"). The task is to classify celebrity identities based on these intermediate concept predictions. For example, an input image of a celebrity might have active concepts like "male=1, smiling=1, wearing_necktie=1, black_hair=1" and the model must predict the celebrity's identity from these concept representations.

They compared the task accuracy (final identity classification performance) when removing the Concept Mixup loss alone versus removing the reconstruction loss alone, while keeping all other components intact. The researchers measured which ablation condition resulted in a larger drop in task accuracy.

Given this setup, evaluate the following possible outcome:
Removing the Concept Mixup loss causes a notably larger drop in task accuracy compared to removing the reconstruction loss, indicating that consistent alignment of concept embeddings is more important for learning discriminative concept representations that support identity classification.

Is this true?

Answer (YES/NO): YES